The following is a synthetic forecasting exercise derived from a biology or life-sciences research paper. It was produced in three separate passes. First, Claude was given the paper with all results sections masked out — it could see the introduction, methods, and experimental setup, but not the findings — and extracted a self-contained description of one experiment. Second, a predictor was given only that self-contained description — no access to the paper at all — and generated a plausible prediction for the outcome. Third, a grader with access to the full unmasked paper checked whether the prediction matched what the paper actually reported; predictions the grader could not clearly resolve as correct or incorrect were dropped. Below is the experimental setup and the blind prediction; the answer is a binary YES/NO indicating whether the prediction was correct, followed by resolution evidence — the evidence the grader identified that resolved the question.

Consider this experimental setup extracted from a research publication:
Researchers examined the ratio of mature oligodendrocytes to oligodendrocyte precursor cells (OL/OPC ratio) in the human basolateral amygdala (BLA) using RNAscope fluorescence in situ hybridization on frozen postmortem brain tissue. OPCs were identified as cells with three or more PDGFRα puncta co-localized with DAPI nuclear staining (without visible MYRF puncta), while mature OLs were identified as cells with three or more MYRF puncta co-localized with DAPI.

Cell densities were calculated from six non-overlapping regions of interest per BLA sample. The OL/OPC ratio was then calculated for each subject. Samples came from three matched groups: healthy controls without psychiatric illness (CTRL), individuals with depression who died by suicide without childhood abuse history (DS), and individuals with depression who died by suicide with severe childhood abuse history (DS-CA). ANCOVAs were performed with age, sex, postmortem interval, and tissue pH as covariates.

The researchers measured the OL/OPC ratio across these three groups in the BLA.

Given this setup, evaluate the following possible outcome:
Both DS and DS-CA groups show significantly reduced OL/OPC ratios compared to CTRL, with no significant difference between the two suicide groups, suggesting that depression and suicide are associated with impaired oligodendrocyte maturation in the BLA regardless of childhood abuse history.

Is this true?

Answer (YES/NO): NO